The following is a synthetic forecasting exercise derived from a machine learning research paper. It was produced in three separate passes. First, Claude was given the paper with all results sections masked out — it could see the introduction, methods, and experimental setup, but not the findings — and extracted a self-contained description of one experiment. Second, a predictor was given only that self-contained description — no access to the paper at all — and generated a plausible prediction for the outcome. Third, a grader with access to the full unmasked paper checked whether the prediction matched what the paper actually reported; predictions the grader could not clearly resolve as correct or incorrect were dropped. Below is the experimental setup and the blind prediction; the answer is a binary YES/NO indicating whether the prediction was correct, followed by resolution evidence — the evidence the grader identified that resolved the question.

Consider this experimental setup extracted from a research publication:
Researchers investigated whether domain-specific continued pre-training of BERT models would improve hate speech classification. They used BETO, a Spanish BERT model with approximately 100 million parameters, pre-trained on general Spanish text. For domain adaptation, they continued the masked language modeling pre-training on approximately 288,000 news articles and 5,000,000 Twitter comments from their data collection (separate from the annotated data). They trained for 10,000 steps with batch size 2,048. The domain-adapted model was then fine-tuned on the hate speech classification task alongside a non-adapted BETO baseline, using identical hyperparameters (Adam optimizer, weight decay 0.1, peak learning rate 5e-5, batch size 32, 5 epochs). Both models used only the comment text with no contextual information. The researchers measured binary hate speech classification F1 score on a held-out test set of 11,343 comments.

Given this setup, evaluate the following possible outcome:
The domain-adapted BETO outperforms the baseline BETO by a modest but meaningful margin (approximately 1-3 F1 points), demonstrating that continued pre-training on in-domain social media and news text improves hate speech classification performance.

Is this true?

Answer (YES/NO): NO